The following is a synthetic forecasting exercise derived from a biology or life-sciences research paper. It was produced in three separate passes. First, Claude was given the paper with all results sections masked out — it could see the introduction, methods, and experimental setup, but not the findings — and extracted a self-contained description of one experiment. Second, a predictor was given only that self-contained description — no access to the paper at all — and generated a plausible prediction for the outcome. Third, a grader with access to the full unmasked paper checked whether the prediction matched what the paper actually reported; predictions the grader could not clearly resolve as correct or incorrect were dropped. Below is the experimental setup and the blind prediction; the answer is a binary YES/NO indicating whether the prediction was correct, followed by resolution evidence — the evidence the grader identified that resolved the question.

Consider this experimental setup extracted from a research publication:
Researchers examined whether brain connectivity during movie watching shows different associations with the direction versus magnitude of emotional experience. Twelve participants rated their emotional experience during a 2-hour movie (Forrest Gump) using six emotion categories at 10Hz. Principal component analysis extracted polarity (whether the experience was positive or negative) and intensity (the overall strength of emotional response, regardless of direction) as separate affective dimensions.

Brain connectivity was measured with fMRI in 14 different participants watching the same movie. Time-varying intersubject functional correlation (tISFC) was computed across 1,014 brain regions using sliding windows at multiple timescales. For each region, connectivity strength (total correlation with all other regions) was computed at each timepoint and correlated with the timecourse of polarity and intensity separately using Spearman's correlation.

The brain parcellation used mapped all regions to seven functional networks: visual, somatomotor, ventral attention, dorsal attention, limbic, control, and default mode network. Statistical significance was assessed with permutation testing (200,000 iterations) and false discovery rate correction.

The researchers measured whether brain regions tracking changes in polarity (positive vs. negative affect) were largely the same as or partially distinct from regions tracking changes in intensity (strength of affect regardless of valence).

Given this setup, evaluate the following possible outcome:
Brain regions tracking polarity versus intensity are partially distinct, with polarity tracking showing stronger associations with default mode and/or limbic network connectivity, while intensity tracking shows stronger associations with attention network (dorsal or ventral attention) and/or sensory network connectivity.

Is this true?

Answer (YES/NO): YES